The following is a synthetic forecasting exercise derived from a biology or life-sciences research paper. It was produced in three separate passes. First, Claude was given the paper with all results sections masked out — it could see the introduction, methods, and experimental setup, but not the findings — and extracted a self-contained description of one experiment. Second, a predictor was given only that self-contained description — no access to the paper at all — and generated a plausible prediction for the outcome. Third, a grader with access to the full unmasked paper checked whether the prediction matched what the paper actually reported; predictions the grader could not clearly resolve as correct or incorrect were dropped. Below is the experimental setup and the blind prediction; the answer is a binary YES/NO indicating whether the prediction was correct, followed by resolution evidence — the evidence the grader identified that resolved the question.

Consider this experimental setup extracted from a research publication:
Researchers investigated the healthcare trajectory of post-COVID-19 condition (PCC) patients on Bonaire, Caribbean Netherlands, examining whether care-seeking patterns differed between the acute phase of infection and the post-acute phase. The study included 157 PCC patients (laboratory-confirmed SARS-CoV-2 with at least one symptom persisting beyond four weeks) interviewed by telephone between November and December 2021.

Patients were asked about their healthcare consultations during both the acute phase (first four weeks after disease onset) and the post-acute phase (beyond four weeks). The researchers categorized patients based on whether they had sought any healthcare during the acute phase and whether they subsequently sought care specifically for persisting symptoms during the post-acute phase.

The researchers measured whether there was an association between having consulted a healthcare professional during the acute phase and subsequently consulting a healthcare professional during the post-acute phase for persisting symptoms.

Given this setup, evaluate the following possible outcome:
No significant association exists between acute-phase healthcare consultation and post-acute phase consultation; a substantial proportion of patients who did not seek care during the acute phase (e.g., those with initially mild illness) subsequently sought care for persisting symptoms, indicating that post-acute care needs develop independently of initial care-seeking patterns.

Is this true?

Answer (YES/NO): NO